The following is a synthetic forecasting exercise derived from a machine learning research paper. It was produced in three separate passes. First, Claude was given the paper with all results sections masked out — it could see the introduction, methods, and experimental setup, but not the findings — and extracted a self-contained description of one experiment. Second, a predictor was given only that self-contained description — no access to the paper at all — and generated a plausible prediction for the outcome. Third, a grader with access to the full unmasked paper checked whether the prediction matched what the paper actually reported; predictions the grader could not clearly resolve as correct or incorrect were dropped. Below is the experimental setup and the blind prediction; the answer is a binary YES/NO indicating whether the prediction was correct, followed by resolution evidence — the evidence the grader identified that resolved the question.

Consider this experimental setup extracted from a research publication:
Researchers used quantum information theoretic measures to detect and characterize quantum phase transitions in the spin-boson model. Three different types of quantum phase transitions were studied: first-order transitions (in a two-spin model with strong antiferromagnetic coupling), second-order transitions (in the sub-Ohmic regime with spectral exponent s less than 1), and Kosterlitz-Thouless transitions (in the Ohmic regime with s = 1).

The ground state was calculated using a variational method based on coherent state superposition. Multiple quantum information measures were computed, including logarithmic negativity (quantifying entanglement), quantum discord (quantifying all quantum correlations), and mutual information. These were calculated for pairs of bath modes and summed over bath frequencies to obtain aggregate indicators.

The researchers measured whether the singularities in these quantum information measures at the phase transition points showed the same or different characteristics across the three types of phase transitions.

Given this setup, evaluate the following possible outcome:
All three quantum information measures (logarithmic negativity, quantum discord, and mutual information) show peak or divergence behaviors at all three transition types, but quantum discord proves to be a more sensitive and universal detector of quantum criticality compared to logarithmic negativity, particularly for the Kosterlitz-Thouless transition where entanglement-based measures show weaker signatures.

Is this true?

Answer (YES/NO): NO